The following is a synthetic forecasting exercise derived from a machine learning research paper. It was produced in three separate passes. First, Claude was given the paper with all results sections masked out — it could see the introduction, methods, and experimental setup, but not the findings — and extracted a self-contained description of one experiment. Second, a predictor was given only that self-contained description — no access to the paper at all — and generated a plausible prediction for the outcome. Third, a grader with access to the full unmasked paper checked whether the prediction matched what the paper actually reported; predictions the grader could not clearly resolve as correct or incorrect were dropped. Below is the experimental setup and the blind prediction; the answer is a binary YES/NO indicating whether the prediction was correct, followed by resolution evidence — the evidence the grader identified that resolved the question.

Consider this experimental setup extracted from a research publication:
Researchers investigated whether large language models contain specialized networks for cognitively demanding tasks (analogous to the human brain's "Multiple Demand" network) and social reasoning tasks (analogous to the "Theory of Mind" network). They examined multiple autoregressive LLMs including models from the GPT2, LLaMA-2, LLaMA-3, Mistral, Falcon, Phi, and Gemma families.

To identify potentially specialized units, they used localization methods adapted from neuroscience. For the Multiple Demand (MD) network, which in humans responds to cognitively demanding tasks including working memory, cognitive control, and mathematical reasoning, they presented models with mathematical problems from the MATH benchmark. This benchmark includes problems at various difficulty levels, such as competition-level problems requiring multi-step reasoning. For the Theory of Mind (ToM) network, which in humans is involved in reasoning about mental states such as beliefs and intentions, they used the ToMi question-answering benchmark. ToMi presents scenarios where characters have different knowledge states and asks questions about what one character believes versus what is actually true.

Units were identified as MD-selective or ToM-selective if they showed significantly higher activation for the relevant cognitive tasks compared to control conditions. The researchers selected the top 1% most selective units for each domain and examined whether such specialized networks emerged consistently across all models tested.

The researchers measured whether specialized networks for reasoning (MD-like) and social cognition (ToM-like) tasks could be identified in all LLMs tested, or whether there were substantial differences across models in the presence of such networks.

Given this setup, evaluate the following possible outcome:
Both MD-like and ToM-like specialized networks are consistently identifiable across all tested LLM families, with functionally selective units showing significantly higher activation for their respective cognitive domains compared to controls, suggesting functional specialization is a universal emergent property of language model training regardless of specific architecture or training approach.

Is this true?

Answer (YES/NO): NO